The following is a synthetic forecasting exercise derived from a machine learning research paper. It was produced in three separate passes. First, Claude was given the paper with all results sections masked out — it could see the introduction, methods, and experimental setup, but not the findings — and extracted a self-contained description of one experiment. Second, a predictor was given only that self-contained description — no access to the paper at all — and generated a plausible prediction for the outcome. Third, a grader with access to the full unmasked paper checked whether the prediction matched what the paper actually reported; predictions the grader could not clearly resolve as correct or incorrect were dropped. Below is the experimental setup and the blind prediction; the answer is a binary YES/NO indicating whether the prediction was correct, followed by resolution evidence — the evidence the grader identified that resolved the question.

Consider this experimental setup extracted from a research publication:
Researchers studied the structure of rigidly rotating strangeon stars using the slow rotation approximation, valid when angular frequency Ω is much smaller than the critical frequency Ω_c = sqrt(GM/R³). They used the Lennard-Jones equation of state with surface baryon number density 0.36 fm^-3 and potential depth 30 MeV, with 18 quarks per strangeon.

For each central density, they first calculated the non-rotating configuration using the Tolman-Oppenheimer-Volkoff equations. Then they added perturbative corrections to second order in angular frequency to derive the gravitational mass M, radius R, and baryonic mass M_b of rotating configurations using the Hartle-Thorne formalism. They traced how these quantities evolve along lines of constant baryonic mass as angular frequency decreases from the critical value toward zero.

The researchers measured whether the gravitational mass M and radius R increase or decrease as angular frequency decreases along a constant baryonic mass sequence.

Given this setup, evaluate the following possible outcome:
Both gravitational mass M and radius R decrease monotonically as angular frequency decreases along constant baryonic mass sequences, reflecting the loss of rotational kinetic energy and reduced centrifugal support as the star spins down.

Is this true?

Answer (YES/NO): YES